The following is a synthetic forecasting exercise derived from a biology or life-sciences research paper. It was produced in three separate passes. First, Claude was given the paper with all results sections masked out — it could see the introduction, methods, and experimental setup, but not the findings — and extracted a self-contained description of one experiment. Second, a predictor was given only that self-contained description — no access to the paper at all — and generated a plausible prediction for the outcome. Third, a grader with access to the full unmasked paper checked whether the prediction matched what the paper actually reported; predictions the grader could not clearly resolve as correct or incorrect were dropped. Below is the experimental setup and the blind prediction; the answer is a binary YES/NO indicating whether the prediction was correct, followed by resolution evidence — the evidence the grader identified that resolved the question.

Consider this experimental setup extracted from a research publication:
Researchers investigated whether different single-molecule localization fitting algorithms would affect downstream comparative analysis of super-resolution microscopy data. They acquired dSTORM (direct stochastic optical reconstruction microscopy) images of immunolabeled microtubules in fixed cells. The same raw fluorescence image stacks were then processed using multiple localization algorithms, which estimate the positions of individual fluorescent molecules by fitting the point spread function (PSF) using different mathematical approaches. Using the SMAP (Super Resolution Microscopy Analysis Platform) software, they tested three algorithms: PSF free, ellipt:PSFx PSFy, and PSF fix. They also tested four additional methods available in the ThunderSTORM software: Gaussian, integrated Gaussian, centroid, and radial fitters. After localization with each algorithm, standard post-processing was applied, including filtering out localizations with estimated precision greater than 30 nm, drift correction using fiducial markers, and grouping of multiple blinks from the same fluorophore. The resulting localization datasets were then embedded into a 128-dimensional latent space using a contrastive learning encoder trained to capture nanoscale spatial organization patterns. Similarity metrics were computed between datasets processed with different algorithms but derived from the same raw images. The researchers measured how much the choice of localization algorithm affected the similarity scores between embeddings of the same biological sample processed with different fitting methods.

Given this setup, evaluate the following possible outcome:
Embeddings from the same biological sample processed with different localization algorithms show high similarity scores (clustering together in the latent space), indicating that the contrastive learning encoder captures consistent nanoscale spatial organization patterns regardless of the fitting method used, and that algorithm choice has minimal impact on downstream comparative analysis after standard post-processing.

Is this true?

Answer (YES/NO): NO